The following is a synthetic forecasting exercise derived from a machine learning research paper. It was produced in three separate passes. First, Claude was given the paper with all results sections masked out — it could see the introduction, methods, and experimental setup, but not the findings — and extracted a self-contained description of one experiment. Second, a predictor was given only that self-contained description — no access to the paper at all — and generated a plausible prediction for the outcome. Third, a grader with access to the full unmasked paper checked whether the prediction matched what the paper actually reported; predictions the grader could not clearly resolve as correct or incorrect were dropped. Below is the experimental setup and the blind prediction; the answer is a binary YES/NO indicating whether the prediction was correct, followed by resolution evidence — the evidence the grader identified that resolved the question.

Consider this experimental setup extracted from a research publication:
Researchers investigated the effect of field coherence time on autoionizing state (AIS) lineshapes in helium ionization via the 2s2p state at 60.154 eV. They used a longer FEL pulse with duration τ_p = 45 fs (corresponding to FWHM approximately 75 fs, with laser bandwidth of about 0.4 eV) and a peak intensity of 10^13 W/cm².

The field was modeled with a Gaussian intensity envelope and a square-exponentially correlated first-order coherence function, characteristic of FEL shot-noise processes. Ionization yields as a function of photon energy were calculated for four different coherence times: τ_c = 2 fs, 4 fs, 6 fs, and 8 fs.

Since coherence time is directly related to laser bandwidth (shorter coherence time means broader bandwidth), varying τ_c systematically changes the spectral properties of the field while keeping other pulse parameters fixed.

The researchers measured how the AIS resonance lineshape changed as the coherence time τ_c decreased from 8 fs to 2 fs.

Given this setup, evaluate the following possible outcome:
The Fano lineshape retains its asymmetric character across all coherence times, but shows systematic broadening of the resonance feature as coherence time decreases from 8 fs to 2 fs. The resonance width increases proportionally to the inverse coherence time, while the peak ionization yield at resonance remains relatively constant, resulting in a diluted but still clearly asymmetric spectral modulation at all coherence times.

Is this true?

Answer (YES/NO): NO